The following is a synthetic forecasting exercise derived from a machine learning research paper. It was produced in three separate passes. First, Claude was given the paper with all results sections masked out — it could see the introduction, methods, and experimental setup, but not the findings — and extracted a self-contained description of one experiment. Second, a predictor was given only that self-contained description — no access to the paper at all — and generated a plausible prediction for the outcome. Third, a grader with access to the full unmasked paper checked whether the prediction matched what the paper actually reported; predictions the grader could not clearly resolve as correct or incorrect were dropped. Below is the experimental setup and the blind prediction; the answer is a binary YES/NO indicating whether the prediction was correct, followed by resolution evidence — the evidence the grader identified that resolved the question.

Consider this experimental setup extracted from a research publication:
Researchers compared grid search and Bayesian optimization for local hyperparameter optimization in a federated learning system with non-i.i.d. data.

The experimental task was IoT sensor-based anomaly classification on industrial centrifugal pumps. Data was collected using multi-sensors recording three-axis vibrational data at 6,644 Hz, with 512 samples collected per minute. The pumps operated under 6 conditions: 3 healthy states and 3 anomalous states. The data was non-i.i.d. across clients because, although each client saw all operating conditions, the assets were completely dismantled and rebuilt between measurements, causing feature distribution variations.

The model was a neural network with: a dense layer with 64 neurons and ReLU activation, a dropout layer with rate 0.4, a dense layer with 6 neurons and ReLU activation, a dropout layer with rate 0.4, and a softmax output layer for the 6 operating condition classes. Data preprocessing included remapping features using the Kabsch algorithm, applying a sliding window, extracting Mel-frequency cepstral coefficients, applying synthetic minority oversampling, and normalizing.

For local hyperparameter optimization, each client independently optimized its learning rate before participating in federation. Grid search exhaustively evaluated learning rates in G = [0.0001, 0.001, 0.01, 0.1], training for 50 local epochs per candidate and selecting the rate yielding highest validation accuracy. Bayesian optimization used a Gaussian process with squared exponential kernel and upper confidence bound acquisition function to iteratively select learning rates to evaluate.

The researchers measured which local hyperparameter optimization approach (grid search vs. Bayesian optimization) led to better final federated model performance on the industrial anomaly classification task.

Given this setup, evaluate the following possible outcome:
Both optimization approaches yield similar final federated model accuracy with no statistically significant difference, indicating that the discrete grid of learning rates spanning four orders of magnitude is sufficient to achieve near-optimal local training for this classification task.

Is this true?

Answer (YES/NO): NO